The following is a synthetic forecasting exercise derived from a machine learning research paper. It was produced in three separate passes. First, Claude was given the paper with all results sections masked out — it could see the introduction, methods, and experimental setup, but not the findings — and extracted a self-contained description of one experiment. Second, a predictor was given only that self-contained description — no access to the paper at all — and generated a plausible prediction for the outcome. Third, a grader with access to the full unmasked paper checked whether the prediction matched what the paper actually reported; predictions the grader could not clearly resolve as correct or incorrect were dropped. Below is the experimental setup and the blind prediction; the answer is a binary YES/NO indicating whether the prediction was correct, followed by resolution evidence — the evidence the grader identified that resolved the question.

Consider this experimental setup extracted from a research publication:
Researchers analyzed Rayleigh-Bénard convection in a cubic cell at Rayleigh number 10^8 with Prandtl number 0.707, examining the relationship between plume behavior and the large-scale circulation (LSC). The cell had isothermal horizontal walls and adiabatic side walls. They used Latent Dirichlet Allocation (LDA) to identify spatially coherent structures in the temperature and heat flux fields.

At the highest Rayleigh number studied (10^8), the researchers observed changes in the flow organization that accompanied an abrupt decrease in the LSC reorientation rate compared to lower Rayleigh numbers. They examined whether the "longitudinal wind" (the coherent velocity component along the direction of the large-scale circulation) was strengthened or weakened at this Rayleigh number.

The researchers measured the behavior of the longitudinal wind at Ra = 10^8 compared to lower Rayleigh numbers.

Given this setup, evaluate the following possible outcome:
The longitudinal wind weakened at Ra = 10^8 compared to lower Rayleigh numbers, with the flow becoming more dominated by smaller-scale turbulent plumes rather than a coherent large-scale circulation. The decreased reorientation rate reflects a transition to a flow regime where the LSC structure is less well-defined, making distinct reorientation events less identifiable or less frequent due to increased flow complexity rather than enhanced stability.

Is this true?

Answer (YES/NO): NO